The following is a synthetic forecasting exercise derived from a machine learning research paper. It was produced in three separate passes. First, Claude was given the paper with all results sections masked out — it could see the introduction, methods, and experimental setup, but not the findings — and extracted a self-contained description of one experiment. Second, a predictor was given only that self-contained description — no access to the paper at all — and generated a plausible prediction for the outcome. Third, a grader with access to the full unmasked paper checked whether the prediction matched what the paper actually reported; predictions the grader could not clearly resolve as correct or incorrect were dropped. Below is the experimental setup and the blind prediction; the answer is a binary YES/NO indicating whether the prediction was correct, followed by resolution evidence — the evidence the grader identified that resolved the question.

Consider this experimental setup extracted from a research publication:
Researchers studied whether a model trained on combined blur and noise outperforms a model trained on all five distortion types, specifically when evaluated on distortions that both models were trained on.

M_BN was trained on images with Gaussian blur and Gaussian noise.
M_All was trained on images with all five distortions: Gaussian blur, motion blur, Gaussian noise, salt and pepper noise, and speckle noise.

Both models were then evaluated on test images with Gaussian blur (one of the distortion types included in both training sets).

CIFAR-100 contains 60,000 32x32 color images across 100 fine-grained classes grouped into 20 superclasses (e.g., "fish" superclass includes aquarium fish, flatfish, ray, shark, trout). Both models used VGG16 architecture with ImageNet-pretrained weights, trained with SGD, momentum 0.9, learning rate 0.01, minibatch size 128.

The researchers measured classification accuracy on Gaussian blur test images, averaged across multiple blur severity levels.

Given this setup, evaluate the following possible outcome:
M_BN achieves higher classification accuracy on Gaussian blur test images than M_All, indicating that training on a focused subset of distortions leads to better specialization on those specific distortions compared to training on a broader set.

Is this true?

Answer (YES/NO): NO